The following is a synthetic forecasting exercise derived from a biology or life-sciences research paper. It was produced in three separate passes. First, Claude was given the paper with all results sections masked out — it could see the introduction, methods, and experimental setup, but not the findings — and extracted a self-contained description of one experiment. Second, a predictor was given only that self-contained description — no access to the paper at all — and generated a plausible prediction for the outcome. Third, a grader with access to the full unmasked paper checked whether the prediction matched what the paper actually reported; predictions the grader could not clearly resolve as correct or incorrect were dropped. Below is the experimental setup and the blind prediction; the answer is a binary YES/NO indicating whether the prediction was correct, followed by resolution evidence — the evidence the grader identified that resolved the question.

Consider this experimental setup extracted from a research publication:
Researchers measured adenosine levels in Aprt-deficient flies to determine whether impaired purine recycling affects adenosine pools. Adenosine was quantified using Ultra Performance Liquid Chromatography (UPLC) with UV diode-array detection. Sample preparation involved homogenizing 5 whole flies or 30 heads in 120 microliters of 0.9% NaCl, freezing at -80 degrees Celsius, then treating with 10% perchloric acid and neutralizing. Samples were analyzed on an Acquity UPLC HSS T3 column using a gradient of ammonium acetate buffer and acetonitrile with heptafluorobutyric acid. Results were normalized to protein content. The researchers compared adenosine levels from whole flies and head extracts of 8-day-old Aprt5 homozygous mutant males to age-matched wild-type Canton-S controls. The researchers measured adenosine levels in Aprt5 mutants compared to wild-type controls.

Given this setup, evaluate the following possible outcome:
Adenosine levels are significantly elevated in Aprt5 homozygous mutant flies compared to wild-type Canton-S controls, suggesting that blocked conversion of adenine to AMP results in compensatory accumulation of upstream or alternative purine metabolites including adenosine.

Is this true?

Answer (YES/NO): NO